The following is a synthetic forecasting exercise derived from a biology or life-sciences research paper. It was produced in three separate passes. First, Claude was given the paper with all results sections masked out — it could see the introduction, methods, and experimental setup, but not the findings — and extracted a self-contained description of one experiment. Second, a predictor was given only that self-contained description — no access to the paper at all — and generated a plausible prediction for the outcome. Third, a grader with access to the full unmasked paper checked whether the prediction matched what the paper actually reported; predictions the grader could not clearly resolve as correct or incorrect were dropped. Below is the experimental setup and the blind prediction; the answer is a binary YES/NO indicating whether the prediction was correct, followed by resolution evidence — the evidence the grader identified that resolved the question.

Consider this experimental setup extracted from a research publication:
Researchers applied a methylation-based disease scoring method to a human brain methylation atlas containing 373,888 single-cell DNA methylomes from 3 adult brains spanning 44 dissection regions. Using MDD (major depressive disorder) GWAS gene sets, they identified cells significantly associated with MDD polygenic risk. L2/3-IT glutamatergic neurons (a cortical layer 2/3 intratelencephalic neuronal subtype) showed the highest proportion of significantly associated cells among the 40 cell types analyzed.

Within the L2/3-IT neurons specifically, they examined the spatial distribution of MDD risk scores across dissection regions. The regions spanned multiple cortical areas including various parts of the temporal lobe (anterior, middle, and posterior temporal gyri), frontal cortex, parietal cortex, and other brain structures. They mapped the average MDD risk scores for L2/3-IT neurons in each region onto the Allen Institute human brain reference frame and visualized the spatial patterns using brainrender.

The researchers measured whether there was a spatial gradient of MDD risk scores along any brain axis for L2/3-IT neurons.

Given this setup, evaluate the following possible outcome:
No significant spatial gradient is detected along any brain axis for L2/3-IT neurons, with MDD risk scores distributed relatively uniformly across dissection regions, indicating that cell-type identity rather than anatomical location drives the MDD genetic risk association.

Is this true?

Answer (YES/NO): NO